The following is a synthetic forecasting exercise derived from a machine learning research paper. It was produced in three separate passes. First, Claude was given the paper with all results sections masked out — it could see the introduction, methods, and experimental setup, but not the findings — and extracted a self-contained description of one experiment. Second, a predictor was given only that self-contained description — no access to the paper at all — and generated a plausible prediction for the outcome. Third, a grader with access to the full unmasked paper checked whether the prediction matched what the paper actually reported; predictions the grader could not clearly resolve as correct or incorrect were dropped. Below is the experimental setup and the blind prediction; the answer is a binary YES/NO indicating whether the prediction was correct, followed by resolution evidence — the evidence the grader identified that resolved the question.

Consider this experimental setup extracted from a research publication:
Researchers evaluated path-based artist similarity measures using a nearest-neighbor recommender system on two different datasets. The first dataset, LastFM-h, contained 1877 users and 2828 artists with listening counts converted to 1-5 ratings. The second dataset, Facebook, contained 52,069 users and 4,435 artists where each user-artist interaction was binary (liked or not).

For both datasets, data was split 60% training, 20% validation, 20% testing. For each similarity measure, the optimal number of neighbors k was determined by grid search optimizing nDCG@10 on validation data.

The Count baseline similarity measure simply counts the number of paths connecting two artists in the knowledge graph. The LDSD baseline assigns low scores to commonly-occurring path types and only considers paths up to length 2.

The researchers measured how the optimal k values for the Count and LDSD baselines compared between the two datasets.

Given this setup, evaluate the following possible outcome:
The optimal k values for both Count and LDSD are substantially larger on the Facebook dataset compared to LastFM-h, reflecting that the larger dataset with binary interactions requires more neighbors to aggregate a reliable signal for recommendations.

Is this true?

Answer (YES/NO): NO